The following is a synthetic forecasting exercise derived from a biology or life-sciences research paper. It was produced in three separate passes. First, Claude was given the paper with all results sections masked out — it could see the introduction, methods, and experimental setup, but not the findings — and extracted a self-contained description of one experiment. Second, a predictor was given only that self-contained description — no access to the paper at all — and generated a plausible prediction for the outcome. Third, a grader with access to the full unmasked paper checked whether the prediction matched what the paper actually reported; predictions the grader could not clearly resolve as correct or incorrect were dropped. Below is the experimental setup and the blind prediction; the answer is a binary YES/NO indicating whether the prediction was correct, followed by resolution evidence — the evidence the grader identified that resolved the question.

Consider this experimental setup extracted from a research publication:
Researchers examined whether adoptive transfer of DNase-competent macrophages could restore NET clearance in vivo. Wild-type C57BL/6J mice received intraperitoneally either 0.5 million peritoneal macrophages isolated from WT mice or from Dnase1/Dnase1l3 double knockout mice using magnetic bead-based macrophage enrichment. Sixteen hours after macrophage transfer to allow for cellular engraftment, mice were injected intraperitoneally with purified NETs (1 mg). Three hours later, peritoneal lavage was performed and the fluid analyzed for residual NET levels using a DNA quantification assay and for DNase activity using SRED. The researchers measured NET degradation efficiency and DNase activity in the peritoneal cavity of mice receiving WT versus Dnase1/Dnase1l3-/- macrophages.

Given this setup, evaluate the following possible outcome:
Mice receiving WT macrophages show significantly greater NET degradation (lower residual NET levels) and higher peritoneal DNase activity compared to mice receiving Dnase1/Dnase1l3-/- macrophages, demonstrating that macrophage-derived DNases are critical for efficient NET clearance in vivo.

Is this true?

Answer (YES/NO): YES